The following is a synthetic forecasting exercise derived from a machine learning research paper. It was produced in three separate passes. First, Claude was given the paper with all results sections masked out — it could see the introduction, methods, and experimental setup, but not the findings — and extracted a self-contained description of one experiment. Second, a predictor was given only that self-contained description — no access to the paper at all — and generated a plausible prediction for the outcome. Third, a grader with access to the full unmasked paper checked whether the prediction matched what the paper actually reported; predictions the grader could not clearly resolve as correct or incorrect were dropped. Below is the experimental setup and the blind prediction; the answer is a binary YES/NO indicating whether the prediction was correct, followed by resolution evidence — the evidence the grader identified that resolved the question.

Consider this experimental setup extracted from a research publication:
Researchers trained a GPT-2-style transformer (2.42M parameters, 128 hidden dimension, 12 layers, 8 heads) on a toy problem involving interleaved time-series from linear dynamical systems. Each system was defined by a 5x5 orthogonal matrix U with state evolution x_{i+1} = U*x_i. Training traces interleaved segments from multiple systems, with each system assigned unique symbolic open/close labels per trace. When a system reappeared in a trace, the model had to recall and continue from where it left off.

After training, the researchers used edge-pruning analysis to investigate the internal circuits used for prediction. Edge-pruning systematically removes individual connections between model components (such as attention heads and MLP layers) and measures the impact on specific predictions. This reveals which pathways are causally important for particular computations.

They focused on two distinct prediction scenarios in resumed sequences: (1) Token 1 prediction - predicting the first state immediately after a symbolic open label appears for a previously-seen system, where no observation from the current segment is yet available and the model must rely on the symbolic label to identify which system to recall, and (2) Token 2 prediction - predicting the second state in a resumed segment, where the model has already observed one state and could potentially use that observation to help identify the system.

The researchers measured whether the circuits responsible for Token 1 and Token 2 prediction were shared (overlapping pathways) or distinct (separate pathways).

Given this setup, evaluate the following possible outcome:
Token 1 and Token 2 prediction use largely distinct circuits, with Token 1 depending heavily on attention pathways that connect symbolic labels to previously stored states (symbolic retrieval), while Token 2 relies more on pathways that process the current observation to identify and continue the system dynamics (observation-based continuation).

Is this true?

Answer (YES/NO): YES